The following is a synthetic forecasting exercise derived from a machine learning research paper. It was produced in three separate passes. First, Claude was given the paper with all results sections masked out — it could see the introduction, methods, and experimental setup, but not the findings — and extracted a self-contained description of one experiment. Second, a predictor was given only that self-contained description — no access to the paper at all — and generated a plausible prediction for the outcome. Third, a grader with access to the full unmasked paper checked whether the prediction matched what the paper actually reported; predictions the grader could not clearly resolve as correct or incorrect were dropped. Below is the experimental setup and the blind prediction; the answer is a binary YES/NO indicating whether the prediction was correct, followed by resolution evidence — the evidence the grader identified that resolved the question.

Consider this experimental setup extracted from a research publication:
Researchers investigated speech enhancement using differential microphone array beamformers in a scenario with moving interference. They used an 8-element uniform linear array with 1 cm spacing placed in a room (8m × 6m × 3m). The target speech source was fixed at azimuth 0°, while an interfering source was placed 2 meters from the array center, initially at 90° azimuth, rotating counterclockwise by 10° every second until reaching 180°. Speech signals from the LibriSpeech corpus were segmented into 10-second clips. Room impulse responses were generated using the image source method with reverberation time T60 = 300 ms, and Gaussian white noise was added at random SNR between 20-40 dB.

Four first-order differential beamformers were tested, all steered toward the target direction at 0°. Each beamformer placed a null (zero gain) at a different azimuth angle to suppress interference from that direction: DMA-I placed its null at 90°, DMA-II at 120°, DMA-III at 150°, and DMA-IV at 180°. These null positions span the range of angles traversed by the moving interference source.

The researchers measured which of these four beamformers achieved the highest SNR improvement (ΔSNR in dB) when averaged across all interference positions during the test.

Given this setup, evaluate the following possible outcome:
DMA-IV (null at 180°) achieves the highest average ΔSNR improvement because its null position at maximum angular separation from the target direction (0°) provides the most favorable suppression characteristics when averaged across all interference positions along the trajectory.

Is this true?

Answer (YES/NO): NO